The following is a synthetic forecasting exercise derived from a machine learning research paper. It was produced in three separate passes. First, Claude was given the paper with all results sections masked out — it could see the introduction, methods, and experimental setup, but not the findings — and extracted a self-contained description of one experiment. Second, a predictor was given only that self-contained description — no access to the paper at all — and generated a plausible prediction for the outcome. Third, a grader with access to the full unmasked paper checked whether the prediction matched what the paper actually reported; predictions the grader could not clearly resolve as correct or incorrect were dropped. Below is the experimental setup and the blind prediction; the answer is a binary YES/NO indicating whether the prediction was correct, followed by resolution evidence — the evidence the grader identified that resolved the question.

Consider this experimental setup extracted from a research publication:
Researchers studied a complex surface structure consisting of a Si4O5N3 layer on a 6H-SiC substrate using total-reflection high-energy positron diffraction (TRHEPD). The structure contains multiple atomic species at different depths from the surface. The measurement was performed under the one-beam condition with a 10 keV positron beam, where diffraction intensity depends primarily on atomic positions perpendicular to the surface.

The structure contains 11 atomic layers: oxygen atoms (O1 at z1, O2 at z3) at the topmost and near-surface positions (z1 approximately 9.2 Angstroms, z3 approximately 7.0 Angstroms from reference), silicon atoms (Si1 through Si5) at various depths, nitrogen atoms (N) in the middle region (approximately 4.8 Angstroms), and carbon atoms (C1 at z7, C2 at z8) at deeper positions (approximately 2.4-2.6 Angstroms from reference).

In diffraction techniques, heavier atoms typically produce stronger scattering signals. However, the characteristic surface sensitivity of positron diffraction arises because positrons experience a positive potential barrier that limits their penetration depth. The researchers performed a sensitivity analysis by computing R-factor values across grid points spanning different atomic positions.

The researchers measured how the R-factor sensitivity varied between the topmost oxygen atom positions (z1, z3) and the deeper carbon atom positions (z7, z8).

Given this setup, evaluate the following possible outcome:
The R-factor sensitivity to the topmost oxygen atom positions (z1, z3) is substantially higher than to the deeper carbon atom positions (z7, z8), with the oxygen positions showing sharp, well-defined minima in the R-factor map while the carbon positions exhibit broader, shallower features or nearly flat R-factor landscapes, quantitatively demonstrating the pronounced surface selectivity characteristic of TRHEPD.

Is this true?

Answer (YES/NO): YES